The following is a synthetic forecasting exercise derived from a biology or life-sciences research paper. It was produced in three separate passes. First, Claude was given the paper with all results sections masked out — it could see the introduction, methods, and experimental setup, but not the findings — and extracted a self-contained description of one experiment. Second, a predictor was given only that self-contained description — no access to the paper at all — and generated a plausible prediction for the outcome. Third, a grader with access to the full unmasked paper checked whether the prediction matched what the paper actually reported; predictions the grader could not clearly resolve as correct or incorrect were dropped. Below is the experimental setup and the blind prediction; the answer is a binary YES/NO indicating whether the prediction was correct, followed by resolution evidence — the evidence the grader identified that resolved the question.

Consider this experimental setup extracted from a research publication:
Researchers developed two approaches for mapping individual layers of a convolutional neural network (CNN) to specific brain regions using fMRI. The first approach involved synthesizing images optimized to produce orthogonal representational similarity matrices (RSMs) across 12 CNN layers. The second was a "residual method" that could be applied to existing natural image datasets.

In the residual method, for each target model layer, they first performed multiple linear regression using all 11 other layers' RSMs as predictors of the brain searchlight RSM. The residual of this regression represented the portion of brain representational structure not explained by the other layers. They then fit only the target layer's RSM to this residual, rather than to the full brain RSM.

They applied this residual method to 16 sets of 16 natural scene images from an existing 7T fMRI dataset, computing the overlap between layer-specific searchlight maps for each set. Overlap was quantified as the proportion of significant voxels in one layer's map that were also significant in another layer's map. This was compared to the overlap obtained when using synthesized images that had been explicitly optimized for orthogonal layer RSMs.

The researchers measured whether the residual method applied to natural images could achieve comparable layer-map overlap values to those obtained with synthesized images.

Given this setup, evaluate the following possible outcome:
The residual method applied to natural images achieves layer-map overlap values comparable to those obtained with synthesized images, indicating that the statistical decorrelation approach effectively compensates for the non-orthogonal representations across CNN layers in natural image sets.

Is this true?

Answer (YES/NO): YES